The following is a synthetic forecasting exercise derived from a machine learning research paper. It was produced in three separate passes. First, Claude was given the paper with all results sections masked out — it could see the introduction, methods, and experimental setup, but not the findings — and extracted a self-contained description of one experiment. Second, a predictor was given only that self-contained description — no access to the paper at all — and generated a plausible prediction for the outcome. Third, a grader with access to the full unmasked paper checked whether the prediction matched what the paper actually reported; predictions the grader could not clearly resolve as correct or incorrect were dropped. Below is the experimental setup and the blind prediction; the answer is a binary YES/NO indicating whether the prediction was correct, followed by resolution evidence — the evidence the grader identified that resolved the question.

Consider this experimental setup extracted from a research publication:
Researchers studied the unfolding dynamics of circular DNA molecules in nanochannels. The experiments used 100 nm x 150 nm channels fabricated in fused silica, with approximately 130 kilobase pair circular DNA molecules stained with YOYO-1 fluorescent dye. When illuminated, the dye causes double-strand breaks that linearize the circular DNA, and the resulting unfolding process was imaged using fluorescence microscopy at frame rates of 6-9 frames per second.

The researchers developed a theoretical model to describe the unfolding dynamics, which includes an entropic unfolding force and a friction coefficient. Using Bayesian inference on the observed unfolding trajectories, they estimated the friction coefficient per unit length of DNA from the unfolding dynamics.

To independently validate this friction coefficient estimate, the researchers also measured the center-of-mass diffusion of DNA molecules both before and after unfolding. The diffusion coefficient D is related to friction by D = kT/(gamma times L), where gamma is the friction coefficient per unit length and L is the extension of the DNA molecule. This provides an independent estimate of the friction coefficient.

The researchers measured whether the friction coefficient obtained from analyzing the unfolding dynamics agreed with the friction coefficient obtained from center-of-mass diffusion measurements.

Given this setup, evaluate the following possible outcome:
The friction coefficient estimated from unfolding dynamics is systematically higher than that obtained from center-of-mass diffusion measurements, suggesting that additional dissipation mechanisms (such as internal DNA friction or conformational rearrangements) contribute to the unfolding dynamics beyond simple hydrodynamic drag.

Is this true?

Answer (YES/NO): NO